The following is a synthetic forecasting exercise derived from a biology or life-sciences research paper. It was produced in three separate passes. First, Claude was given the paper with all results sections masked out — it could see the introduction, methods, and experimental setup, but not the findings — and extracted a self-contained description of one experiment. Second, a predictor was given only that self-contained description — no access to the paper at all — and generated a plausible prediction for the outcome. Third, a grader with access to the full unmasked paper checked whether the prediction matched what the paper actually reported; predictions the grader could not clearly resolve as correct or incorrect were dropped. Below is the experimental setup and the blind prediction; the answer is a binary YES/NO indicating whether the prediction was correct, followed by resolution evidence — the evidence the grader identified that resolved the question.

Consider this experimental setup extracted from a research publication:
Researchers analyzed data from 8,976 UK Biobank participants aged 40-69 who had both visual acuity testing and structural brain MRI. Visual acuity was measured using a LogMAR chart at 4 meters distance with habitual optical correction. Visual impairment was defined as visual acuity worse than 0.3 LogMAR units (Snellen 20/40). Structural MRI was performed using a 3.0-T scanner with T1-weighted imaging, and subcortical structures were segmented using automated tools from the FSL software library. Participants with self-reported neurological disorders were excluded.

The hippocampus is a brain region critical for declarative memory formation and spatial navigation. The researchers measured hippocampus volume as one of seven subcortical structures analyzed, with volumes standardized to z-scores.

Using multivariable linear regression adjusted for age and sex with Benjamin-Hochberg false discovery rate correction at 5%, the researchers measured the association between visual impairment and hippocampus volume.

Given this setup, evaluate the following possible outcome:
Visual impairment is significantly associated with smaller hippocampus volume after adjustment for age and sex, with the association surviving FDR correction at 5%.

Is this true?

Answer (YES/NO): NO